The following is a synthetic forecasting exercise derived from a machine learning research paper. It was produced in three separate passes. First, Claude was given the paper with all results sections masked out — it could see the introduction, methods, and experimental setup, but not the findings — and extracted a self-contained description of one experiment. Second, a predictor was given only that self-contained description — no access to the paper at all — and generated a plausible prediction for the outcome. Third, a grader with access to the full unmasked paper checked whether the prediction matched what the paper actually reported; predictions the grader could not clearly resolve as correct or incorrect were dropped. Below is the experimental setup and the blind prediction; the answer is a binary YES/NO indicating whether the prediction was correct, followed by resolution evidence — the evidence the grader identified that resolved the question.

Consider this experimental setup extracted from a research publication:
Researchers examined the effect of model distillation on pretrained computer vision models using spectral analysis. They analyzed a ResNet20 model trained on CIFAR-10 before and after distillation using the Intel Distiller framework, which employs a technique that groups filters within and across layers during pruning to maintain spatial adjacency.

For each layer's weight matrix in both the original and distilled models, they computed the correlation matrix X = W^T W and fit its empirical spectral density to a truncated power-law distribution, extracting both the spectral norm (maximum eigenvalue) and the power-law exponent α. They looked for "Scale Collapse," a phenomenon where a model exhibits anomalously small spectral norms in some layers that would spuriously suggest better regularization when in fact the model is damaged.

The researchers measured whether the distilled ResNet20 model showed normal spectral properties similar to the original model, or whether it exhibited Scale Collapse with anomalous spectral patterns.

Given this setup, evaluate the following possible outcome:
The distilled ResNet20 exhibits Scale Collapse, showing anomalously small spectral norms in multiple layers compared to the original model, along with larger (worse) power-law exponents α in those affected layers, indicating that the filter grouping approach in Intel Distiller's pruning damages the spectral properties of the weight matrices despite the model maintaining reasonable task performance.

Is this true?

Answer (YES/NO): NO